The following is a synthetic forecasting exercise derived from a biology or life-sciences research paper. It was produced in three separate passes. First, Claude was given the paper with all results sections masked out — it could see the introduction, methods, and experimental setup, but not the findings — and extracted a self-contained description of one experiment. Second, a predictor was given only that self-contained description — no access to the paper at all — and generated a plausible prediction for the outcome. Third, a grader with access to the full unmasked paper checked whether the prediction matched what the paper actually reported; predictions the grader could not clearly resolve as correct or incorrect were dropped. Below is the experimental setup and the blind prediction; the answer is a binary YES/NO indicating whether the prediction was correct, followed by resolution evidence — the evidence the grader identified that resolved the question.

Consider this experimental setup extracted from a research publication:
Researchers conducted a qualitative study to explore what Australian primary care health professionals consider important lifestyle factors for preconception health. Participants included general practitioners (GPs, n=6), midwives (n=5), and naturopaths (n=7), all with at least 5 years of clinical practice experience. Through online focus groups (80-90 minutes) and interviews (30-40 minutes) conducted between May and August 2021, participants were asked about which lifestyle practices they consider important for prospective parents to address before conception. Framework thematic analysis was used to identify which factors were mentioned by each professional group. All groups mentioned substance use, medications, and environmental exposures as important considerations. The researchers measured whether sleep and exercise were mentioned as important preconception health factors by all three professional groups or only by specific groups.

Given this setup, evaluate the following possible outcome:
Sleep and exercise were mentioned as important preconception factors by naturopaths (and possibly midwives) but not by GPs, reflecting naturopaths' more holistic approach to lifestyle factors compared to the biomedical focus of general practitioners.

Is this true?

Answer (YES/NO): NO